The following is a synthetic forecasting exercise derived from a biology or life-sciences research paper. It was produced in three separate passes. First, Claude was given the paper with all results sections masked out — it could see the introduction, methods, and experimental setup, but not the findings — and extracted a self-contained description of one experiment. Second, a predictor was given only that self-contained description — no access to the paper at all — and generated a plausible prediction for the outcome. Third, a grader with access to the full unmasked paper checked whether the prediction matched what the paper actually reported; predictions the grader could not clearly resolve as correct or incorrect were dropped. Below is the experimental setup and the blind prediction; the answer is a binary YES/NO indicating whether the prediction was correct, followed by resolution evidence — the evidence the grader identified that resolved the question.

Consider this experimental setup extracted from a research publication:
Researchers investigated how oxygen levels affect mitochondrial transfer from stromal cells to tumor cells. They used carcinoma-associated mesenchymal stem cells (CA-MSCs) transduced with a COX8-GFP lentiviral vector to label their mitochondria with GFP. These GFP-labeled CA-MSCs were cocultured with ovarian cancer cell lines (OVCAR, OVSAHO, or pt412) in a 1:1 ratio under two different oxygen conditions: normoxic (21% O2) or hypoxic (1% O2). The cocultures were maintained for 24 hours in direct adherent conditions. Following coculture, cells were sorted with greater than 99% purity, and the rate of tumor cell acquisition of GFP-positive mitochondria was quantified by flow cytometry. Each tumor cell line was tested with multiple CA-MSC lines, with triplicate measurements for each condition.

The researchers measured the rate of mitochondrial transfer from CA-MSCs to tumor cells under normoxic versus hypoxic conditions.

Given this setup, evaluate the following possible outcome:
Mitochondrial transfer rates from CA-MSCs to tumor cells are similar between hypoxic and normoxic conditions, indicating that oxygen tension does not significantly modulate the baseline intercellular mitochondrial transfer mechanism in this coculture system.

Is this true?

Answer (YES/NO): NO